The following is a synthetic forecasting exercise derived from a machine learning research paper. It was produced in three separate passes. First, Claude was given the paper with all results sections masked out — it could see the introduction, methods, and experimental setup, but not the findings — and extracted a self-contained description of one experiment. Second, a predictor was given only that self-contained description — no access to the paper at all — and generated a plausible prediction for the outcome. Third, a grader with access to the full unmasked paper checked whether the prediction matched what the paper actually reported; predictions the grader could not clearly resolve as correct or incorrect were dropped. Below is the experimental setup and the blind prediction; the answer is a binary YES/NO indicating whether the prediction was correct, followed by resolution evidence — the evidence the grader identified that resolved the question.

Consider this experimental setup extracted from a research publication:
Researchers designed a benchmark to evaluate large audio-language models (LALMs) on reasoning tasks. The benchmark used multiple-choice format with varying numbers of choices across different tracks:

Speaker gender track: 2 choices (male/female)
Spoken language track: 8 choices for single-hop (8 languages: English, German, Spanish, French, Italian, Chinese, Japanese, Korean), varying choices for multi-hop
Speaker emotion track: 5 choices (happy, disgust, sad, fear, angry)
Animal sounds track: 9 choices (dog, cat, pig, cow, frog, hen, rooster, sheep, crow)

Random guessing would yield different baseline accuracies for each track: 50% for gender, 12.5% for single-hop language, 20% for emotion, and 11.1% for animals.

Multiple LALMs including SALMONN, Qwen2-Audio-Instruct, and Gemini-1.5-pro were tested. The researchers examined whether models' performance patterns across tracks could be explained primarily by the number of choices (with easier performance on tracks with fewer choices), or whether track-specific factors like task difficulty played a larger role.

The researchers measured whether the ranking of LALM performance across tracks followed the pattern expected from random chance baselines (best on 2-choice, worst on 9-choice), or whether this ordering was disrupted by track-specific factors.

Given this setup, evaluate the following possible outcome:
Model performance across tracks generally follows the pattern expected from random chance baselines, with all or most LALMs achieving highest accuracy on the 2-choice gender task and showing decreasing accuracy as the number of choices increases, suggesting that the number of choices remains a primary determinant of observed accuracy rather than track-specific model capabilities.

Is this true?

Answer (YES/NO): NO